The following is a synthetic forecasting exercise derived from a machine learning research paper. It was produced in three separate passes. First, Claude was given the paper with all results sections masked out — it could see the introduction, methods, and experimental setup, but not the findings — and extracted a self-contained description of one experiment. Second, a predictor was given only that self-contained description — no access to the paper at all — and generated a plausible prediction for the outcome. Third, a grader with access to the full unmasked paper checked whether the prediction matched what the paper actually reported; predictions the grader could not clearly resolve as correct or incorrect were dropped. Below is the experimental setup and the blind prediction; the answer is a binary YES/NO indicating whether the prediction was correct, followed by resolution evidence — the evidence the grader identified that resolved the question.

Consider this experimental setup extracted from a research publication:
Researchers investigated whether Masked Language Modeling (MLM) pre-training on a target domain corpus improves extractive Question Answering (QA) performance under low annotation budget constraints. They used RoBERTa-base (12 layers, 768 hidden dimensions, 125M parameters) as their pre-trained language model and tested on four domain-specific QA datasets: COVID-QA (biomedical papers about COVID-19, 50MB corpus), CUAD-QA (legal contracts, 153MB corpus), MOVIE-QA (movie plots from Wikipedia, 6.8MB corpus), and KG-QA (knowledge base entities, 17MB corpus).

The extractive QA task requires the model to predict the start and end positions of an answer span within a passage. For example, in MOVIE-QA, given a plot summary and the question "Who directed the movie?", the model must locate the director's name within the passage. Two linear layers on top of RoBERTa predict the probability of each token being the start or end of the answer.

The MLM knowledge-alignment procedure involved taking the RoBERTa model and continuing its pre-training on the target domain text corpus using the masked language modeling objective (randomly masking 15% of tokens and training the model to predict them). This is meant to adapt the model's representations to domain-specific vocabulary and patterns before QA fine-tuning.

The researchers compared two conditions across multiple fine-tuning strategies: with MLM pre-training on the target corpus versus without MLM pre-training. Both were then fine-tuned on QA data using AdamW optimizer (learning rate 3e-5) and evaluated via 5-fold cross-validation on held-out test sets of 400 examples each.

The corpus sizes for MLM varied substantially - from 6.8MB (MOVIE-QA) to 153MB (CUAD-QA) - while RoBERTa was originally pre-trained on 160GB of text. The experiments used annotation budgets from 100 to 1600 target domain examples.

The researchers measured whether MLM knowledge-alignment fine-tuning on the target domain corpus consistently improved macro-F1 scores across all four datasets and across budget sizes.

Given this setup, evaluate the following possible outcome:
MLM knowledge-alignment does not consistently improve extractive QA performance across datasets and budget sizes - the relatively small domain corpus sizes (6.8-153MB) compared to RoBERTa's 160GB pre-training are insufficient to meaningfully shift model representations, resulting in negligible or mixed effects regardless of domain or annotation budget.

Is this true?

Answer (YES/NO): NO